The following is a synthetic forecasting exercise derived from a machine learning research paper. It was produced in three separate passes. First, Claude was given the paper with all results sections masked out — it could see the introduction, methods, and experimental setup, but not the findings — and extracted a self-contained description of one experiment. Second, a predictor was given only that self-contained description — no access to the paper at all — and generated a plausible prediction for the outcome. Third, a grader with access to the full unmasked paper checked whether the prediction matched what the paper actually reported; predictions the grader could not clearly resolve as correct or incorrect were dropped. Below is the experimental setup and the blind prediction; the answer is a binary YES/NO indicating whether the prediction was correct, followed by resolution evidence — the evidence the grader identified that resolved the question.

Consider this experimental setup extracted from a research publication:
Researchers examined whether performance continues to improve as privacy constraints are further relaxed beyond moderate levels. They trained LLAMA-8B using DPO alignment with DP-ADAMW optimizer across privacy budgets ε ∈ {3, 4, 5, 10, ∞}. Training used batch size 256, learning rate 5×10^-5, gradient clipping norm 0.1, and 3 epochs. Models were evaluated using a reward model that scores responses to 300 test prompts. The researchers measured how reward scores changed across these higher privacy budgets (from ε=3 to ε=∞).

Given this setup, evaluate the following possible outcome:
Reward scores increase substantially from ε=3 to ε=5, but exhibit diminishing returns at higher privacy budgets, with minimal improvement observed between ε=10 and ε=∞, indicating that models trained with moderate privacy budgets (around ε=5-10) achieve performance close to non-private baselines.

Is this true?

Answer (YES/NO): NO